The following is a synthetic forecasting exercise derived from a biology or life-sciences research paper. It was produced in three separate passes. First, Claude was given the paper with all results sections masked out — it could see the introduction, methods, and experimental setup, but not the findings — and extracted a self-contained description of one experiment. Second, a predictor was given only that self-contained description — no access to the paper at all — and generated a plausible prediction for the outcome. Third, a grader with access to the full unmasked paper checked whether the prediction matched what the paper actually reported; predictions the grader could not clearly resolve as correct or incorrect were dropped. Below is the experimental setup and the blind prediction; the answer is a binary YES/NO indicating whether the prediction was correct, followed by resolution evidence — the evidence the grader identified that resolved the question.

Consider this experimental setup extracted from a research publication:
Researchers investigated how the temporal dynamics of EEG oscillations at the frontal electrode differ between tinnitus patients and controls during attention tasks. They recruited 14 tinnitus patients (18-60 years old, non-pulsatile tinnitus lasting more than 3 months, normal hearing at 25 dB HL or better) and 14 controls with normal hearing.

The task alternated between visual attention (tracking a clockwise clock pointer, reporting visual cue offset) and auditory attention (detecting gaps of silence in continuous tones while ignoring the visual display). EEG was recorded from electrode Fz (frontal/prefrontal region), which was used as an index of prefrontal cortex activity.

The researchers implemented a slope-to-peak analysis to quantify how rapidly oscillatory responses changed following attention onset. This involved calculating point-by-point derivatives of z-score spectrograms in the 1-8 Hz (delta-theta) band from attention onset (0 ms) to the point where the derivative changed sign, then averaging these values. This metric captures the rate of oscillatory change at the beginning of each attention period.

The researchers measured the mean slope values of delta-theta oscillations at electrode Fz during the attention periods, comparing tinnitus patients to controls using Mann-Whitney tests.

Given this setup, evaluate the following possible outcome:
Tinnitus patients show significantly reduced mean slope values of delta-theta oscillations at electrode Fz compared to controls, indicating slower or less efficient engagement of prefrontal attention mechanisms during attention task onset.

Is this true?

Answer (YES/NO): NO